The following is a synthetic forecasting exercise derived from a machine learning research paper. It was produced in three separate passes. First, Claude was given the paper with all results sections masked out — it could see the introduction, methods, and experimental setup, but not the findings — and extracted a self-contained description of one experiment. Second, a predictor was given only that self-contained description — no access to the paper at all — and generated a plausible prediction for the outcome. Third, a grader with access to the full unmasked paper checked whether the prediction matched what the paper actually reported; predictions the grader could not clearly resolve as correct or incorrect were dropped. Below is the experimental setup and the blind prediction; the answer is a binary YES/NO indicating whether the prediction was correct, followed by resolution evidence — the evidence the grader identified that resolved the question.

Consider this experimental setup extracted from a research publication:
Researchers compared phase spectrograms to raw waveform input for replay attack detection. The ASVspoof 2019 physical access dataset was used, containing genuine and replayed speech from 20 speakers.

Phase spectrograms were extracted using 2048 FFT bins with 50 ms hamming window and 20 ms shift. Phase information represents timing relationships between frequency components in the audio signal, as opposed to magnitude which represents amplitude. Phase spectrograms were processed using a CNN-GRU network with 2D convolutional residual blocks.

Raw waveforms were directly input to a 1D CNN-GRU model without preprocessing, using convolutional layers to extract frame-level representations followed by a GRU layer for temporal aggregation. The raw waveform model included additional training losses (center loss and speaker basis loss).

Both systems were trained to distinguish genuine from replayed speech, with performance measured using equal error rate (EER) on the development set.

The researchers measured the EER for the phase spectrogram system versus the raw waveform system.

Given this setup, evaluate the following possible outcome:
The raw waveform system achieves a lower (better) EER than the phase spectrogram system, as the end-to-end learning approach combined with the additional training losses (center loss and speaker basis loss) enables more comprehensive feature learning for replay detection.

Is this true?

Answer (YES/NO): YES